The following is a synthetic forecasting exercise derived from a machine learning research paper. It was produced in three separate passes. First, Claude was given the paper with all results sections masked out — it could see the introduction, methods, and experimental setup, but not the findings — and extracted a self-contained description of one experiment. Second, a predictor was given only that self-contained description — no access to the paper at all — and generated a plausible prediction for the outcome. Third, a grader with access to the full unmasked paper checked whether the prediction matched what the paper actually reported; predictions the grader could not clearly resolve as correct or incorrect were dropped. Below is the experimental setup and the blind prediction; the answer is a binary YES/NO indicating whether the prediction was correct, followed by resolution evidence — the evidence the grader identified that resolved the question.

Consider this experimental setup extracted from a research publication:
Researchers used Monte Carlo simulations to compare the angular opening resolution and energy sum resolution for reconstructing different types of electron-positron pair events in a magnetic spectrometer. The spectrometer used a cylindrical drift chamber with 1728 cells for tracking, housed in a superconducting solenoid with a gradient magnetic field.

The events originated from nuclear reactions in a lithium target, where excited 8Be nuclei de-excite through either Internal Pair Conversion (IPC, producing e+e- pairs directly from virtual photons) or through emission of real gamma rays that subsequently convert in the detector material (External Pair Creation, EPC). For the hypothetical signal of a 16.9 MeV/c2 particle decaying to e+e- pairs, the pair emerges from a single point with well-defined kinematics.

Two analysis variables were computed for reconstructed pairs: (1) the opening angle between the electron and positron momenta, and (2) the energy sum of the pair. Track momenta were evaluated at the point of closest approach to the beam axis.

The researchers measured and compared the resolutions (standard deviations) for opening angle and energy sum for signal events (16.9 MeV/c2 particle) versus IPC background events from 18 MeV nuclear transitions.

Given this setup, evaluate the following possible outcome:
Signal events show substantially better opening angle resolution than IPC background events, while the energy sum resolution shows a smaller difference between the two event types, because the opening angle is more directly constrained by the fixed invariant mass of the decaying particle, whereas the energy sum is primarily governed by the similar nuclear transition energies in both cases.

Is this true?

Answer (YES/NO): NO